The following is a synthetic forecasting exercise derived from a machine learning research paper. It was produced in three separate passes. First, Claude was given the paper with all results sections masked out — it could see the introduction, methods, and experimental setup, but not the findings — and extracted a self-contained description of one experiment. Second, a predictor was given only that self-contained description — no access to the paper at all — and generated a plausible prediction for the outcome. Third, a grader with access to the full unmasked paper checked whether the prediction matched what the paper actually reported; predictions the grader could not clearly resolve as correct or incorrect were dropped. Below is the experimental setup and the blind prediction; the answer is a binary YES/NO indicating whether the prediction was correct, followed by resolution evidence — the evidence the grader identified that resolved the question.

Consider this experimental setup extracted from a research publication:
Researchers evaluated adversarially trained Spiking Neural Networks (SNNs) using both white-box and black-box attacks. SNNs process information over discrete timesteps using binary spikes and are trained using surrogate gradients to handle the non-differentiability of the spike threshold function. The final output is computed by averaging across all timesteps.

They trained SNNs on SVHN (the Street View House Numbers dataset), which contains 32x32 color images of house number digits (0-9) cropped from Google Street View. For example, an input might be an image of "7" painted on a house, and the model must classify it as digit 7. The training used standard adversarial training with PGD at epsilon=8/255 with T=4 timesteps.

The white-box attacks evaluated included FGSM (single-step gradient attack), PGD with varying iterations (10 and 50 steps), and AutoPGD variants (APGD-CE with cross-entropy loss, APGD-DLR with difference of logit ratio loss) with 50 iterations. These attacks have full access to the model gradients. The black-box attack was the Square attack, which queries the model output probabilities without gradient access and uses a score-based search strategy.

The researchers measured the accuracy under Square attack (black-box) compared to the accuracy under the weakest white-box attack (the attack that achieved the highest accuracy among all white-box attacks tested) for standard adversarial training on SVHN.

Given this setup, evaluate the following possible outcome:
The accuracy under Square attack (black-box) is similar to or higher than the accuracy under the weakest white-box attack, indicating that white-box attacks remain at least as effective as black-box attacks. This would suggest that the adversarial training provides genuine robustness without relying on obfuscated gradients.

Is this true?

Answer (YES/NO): NO